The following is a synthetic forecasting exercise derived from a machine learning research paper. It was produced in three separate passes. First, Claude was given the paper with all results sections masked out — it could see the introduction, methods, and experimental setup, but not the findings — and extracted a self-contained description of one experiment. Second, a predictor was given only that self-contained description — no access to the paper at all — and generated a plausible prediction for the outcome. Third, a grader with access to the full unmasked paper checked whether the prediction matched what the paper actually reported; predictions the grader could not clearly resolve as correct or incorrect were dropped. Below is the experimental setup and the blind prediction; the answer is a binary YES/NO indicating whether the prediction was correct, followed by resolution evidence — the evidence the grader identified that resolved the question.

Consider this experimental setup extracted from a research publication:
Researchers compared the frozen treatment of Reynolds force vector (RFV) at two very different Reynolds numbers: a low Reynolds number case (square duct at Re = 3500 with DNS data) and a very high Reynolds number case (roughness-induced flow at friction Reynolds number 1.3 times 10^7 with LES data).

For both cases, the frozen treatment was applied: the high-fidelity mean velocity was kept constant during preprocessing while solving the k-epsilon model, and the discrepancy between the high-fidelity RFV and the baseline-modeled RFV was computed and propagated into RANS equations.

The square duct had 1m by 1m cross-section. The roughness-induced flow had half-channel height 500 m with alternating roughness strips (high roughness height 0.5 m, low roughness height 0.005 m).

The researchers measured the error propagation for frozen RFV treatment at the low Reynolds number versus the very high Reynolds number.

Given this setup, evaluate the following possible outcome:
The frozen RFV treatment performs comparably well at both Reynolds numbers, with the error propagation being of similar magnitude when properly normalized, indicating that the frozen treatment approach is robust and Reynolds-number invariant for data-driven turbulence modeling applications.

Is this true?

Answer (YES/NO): NO